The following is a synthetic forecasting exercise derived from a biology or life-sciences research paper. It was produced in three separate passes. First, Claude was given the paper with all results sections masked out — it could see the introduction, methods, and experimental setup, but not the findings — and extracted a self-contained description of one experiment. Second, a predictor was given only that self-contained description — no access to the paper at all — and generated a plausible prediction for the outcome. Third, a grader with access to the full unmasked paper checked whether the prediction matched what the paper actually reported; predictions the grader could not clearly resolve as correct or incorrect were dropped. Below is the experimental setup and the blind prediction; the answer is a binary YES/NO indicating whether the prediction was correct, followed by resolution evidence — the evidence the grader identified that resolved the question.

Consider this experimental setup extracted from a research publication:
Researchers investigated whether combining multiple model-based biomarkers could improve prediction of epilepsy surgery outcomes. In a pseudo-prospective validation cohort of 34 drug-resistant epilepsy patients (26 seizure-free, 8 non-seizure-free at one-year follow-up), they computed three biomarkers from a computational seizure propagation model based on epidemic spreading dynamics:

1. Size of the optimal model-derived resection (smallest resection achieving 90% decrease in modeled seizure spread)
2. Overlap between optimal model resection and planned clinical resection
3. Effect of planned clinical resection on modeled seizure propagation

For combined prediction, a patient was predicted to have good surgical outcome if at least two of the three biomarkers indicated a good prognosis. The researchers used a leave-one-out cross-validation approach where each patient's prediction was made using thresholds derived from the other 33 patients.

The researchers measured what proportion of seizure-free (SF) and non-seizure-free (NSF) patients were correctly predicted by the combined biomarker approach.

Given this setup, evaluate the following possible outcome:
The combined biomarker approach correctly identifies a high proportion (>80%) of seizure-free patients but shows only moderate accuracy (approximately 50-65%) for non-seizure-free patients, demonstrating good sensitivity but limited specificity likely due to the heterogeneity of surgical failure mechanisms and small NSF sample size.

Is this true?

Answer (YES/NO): NO